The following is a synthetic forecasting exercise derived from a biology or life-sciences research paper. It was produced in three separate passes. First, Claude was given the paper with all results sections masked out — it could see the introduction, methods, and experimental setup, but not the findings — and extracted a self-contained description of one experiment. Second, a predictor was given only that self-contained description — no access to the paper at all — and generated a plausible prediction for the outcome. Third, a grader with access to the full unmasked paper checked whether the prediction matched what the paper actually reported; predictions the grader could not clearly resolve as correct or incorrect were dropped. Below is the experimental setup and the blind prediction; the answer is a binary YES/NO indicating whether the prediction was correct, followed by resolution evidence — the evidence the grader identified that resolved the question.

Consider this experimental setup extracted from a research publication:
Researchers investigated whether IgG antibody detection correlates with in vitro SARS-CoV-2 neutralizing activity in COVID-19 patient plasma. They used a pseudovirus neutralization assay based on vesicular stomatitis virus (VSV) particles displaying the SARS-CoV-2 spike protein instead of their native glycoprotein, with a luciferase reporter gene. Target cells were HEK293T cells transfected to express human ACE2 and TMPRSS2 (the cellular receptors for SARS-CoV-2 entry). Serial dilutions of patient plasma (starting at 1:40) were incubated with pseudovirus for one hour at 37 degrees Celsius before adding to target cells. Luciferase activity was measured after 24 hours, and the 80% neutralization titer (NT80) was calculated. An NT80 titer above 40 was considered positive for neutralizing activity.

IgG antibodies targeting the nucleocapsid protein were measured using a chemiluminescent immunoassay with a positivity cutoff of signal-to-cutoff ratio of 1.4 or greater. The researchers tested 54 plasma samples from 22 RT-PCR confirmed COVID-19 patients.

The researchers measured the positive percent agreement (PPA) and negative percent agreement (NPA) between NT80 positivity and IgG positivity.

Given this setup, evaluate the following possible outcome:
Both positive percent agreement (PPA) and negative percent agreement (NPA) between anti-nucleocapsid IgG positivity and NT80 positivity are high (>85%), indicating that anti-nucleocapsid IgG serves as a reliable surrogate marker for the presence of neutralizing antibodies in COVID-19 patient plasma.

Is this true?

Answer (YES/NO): NO